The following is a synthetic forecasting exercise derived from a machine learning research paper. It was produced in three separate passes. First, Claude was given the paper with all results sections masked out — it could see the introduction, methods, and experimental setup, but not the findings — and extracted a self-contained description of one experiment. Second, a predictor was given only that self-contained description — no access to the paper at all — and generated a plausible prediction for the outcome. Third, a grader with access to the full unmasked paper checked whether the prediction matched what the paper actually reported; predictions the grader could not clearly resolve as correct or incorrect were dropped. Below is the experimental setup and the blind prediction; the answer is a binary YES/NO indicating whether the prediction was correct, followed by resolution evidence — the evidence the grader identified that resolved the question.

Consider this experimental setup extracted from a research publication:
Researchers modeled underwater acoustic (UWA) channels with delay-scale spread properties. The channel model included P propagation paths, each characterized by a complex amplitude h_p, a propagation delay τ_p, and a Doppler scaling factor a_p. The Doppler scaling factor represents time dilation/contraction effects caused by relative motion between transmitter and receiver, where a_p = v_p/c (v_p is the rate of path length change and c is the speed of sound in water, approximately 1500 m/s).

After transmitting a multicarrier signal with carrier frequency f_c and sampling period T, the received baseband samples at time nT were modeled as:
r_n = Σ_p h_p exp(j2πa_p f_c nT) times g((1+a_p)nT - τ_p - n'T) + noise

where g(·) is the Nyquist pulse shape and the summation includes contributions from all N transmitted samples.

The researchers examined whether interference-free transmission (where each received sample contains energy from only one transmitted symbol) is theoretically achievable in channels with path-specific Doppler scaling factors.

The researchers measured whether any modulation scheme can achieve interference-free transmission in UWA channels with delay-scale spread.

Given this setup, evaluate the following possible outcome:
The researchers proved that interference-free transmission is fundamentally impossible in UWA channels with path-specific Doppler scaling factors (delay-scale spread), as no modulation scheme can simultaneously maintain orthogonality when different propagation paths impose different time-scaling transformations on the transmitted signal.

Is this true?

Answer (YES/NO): NO